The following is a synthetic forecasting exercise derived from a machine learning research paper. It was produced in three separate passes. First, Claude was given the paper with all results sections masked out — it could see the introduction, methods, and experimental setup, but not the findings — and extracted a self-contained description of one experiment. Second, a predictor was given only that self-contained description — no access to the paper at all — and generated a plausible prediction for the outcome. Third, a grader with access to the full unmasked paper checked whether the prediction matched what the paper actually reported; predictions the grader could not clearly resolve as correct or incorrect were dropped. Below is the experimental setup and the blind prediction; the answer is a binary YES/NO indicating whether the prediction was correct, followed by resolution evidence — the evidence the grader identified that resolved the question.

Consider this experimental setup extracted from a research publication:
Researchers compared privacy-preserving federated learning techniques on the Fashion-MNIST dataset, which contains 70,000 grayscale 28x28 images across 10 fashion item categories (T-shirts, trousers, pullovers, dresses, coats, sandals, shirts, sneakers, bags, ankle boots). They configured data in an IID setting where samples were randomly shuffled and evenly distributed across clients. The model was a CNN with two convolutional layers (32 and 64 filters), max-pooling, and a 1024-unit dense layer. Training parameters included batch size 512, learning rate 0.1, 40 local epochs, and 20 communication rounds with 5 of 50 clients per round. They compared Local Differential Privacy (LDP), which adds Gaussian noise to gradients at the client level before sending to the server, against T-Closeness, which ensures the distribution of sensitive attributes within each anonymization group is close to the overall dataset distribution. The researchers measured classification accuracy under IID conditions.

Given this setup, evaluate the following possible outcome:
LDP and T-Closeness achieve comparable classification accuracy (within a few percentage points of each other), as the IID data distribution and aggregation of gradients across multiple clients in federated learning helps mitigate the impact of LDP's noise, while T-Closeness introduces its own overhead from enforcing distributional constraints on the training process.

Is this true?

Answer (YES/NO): NO